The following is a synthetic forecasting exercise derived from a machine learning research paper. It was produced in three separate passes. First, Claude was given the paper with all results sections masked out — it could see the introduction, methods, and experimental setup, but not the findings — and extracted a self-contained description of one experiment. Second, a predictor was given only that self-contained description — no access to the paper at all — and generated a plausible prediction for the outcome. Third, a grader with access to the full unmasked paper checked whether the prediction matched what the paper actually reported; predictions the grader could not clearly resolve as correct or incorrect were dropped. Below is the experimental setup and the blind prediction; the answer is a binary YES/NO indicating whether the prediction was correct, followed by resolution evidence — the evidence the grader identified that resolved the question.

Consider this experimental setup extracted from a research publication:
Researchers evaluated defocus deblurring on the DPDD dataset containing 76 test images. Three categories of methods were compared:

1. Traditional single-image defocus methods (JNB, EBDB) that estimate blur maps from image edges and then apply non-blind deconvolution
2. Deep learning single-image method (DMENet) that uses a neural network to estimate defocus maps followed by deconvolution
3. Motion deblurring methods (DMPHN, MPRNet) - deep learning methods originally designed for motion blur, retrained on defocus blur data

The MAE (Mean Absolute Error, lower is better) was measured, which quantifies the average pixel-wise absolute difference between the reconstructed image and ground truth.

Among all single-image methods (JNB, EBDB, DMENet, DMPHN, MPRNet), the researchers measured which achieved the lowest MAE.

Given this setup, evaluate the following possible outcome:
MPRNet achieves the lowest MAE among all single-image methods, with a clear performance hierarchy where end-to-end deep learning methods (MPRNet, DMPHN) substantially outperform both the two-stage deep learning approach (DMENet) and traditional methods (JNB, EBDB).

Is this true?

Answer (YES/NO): YES